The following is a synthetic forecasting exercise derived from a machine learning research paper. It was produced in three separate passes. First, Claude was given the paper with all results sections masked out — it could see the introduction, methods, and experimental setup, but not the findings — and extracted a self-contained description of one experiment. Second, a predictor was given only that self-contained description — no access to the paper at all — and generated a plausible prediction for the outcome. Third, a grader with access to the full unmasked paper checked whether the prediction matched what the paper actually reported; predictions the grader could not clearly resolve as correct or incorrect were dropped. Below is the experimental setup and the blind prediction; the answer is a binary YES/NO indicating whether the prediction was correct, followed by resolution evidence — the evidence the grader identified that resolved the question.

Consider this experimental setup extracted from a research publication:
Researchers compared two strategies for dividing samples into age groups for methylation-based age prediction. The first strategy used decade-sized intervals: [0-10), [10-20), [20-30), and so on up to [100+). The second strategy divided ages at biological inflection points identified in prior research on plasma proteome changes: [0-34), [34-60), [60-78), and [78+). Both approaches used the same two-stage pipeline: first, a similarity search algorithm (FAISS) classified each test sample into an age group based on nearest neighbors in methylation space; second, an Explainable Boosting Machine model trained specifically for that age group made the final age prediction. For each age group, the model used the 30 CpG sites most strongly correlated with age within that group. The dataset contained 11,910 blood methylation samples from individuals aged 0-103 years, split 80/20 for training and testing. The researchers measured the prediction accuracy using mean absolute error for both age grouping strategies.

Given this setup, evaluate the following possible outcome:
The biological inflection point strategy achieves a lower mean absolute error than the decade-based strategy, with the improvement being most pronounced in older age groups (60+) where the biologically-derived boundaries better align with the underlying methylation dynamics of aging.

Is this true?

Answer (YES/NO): NO